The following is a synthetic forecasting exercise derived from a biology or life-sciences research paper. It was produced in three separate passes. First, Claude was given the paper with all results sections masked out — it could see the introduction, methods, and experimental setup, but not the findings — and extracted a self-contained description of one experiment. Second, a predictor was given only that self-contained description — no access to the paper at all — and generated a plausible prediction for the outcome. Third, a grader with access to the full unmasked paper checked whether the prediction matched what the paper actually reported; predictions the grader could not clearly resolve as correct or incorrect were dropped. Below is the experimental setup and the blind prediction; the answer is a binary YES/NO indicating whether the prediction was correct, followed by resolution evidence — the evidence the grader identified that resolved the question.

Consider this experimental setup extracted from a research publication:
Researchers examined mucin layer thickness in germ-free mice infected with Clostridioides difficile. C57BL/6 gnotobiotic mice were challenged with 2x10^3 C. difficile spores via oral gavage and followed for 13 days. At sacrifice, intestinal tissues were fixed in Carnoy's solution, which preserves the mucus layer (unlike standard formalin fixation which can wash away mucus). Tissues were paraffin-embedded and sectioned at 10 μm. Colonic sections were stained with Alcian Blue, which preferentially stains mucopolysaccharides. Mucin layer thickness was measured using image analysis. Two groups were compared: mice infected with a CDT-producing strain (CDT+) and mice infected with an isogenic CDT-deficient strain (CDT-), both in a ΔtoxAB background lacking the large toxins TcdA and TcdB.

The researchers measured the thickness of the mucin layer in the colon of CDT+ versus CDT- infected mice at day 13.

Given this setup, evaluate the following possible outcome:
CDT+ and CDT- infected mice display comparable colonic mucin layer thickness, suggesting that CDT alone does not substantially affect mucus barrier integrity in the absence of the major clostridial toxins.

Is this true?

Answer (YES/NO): NO